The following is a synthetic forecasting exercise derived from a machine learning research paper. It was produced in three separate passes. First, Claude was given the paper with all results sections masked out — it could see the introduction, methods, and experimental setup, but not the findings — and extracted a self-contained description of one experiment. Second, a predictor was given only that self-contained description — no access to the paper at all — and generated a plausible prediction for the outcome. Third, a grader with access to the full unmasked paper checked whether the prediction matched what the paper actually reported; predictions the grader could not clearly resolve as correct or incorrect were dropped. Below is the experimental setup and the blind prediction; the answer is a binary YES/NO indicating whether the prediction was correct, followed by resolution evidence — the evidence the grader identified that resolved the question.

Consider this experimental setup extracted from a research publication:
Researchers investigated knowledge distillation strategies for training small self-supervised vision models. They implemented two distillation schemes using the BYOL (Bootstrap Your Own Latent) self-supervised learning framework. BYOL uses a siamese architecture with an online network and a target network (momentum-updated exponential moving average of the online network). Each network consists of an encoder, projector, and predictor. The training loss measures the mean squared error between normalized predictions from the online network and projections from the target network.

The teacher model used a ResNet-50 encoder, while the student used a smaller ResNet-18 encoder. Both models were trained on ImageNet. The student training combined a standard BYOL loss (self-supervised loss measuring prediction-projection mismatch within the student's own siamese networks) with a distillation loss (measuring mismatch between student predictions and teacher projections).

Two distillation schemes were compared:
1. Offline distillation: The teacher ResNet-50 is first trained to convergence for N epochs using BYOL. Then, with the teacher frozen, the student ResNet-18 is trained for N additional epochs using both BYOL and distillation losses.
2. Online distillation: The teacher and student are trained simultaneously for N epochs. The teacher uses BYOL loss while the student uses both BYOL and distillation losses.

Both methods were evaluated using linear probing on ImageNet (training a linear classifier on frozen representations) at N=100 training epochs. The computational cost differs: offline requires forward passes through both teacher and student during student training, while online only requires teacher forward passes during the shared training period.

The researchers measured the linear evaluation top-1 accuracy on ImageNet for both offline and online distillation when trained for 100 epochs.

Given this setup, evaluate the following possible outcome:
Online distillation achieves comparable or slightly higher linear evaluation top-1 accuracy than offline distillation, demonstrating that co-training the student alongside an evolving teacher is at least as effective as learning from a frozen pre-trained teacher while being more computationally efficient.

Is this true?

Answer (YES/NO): NO